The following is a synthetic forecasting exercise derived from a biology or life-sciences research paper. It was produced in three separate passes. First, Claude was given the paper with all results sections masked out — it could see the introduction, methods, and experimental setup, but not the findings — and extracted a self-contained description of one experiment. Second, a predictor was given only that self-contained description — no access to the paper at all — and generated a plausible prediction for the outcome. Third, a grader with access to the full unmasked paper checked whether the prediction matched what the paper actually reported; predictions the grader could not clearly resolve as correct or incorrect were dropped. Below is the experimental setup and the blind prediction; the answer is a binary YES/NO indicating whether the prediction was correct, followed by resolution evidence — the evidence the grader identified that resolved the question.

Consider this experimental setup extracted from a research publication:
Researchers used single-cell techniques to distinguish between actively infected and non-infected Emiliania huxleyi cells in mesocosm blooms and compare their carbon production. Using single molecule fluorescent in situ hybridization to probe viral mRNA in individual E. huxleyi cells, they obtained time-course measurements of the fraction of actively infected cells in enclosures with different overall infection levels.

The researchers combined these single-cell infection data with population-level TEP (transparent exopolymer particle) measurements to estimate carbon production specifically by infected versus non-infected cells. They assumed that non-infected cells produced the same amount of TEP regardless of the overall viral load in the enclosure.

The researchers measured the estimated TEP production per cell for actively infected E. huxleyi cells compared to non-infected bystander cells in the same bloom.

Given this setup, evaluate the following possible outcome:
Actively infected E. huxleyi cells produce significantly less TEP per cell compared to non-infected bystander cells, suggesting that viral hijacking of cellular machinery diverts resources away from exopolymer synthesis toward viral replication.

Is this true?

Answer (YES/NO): NO